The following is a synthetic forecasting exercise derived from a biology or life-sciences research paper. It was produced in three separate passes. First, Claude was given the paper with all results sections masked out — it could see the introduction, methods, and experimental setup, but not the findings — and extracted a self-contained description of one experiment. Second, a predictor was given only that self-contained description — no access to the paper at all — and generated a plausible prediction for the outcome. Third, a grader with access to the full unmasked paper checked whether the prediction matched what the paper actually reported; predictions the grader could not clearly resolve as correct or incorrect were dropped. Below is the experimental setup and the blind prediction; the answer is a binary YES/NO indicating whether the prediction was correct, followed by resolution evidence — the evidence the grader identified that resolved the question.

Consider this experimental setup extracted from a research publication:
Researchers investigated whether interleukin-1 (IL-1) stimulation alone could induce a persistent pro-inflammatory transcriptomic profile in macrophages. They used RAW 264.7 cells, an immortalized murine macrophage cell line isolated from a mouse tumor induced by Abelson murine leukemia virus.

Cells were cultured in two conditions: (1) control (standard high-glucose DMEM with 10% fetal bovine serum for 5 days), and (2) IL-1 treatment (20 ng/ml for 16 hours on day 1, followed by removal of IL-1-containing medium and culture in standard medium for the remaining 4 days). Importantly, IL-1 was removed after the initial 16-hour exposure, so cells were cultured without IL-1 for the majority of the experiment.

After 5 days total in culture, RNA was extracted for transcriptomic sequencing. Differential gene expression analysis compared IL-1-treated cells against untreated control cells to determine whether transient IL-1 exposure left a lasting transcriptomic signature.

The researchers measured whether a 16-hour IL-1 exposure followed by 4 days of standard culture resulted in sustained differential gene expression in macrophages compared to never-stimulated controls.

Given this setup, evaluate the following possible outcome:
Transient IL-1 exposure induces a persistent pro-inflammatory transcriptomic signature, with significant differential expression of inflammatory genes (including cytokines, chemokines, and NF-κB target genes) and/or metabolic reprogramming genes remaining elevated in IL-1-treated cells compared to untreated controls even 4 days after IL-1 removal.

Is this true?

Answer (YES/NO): YES